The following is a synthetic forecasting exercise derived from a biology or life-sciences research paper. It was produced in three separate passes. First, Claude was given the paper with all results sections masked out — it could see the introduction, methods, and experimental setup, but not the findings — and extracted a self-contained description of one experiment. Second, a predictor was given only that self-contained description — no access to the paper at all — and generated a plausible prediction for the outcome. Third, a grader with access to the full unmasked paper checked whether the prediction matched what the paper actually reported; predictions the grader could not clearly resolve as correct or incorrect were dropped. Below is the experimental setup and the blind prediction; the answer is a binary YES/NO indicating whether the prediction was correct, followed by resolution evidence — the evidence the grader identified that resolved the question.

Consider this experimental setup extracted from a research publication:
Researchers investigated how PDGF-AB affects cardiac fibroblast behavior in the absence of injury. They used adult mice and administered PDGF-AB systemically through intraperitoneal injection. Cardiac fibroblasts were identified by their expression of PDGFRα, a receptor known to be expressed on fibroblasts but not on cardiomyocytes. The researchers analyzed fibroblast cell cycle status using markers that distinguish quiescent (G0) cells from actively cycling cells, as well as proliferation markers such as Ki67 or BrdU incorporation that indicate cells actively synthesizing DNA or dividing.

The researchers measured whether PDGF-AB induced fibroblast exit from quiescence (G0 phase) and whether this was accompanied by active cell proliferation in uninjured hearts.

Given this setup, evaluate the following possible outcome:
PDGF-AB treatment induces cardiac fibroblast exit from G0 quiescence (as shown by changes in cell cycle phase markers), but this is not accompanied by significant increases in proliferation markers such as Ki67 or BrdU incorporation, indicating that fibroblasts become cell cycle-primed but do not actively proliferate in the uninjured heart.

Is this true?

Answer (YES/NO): YES